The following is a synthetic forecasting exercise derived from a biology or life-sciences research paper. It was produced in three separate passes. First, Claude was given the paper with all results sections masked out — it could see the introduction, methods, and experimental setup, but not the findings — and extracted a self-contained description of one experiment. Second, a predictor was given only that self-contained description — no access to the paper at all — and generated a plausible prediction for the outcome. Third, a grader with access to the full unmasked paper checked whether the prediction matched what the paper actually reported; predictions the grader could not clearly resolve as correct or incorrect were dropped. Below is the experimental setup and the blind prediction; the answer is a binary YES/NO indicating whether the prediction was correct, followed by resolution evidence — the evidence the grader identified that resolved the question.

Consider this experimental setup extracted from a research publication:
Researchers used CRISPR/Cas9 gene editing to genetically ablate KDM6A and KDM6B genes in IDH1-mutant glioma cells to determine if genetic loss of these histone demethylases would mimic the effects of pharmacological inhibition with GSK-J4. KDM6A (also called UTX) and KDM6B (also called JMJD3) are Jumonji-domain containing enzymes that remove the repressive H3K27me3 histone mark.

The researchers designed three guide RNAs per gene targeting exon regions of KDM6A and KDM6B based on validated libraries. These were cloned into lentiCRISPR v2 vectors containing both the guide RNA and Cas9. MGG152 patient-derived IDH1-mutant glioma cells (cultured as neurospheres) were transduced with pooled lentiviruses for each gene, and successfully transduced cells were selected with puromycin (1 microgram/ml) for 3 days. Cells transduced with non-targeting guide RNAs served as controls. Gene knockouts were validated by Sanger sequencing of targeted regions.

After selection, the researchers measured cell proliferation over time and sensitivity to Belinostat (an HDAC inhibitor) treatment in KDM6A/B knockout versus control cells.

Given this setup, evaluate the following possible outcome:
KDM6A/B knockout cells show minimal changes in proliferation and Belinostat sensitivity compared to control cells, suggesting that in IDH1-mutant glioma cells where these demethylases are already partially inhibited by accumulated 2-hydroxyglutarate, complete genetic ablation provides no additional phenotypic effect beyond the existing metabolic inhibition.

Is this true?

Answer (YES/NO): NO